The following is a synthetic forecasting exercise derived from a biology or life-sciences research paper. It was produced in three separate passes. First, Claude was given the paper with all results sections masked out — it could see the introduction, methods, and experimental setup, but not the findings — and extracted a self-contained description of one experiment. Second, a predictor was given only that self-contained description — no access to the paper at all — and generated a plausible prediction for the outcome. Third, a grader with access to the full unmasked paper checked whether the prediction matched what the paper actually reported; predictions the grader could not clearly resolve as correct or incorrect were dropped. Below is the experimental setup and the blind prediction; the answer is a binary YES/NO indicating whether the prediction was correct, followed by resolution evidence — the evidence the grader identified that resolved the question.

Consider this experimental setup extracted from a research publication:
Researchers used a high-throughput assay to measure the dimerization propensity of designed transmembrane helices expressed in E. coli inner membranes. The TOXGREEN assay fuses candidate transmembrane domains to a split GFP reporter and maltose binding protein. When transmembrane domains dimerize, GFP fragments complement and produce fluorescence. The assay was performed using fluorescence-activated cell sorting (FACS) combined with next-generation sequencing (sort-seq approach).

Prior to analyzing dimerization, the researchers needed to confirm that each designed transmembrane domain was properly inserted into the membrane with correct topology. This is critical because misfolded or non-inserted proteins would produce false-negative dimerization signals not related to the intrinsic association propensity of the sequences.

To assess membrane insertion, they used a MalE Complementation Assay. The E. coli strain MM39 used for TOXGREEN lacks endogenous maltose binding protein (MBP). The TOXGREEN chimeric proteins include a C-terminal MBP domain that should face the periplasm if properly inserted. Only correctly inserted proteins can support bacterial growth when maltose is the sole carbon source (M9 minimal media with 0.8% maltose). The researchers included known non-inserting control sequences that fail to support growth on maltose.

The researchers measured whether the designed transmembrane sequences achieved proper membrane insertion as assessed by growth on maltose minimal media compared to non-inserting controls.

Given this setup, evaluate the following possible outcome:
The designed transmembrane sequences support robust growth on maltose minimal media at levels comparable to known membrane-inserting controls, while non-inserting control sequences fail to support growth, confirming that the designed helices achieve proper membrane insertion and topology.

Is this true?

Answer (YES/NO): NO